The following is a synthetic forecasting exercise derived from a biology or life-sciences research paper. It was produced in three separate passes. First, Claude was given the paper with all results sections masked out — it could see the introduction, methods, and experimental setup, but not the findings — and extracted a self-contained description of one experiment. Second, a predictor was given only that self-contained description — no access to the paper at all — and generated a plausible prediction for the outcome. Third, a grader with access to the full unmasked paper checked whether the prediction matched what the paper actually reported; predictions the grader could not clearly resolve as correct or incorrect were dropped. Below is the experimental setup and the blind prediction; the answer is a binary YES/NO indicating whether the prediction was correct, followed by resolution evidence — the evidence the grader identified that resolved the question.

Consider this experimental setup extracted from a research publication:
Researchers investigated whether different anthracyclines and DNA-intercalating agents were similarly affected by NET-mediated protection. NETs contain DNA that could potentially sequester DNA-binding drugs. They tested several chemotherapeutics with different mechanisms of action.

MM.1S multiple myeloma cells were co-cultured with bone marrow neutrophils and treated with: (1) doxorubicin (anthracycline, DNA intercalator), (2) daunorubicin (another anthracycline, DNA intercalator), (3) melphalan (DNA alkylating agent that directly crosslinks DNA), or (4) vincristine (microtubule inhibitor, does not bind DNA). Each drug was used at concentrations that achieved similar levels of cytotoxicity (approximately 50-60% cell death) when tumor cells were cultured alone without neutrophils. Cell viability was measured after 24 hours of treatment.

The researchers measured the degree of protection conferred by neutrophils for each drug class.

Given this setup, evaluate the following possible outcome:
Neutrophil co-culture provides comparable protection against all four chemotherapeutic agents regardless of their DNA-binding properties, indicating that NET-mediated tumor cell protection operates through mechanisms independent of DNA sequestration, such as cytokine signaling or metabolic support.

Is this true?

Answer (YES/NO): NO